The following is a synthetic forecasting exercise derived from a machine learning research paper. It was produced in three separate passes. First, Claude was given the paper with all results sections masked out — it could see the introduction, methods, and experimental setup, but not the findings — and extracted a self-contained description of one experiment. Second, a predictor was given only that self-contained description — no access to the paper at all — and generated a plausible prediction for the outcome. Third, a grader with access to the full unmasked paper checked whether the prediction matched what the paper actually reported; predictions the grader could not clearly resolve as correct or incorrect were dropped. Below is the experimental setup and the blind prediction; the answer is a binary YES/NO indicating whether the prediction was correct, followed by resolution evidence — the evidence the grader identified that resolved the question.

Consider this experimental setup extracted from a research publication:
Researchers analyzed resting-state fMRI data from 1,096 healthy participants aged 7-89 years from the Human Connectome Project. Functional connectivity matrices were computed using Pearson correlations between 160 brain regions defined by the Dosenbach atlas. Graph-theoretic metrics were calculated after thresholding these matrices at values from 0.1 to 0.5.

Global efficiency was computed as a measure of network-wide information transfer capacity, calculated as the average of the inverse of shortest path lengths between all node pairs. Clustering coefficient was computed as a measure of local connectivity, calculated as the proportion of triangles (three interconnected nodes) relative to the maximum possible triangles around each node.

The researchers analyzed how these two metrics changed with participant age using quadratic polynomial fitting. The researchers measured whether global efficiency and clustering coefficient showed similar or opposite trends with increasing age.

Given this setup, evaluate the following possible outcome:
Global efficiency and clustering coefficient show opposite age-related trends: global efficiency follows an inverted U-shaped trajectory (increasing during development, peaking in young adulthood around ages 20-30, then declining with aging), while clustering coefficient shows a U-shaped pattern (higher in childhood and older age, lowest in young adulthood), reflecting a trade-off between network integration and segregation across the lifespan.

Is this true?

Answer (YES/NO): NO